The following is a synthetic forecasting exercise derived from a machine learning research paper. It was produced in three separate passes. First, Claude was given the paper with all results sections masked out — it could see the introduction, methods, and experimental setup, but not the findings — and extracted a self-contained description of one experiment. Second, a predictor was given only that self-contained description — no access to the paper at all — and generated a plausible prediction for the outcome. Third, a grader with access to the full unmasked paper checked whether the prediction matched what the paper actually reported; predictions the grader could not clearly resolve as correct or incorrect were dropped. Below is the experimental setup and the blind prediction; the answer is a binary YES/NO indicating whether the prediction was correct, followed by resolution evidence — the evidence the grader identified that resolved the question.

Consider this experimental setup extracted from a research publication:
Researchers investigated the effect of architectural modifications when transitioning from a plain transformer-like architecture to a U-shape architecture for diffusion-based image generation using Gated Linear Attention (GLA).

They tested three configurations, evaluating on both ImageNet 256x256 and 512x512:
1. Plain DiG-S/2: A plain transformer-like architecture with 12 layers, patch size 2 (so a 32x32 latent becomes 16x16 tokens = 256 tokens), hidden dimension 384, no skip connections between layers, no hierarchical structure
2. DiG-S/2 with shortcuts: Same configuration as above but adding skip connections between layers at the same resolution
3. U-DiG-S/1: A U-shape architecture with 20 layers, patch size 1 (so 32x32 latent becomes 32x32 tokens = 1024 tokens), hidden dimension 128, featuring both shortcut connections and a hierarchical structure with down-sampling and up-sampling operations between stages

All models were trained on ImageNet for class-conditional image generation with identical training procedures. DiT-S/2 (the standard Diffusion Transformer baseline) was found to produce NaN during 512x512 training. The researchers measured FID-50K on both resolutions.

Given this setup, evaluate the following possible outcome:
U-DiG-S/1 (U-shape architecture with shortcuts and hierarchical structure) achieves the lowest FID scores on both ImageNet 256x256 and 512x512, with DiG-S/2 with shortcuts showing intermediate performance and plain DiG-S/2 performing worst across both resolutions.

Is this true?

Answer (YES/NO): YES